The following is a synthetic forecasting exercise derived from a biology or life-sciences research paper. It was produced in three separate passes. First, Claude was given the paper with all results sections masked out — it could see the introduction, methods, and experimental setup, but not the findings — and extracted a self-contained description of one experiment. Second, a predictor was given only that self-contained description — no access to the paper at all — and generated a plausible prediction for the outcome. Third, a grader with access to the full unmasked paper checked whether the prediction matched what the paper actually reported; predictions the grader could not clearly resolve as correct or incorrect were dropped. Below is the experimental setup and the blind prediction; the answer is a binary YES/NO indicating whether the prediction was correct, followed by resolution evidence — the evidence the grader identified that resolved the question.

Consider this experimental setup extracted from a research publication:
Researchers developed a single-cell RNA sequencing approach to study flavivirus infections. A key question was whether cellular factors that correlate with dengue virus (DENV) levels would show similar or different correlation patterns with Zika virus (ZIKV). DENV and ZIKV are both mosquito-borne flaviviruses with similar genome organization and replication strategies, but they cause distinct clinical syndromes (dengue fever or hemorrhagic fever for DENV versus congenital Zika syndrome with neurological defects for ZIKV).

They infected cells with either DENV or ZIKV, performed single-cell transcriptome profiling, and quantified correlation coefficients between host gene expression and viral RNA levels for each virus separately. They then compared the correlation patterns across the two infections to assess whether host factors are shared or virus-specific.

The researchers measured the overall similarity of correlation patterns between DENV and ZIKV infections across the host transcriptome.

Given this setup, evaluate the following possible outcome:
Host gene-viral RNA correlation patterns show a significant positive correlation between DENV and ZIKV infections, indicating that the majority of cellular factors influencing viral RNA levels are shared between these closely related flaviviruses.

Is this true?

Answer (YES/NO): YES